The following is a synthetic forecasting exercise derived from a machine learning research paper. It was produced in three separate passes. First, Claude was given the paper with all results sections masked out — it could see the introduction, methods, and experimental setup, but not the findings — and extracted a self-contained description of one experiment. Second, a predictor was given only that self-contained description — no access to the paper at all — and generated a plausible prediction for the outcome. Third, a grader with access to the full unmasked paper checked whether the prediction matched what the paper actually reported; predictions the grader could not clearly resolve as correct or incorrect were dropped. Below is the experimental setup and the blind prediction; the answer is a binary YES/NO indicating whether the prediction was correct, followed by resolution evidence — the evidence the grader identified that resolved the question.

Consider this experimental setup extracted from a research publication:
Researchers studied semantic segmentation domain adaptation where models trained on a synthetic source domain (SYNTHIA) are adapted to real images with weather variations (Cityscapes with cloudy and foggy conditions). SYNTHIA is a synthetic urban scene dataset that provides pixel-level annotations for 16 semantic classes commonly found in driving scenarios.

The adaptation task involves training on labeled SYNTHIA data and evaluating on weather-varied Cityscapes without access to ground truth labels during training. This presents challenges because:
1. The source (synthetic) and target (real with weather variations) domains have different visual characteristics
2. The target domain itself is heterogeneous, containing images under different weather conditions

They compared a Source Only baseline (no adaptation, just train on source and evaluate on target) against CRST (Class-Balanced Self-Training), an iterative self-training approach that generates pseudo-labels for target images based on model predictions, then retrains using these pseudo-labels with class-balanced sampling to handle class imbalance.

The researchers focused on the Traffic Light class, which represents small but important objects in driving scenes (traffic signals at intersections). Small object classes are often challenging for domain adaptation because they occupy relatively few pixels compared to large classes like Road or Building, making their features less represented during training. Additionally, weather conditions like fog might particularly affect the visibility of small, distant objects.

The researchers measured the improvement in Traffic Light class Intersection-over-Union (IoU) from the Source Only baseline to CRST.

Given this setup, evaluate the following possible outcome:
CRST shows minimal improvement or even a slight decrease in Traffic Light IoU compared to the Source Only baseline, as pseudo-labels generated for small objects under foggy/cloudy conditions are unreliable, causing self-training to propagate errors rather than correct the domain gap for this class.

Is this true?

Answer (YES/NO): NO